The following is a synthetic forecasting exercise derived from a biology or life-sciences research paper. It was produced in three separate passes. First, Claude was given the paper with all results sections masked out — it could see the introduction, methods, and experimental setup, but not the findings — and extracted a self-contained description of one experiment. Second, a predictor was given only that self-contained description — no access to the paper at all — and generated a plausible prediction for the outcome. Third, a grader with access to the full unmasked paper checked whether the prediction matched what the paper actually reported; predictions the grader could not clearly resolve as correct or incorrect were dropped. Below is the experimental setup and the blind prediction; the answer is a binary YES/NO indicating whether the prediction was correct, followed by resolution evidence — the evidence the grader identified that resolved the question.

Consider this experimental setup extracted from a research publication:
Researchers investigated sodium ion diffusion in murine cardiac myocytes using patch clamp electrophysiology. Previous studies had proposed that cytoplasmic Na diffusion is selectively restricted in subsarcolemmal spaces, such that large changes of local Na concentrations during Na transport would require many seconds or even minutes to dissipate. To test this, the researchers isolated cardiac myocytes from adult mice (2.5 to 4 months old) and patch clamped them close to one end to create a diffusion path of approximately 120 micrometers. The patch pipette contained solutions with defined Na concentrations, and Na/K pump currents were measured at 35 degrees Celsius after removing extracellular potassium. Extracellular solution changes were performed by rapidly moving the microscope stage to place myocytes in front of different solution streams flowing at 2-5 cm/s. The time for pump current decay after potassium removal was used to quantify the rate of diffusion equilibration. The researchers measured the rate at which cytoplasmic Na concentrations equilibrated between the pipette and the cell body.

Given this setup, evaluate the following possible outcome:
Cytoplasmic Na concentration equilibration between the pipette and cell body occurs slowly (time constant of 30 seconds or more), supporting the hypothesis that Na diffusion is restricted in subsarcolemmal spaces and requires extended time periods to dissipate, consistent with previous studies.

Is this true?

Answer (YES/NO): NO